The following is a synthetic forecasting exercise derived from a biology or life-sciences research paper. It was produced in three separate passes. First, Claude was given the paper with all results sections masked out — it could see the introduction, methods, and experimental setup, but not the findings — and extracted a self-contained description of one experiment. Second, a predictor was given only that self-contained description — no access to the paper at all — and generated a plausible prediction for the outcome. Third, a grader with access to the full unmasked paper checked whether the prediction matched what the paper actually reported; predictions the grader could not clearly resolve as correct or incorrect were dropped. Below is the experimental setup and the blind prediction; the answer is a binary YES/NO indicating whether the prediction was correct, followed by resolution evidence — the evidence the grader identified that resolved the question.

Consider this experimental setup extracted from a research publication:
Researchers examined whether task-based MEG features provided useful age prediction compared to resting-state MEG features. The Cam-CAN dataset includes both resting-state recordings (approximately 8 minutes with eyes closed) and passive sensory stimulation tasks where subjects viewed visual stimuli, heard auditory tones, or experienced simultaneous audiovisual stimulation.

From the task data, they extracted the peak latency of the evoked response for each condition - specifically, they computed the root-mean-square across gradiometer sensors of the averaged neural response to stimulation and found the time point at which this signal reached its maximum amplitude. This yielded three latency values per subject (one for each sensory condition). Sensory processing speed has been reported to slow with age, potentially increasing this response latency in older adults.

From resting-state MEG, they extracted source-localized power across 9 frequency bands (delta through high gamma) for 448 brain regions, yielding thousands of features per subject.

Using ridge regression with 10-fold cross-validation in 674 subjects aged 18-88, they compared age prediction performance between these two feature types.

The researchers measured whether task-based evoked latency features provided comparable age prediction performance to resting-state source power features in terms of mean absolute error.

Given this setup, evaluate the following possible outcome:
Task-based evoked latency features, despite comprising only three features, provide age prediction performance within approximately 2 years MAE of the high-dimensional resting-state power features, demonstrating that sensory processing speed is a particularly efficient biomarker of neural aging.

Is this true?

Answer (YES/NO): NO